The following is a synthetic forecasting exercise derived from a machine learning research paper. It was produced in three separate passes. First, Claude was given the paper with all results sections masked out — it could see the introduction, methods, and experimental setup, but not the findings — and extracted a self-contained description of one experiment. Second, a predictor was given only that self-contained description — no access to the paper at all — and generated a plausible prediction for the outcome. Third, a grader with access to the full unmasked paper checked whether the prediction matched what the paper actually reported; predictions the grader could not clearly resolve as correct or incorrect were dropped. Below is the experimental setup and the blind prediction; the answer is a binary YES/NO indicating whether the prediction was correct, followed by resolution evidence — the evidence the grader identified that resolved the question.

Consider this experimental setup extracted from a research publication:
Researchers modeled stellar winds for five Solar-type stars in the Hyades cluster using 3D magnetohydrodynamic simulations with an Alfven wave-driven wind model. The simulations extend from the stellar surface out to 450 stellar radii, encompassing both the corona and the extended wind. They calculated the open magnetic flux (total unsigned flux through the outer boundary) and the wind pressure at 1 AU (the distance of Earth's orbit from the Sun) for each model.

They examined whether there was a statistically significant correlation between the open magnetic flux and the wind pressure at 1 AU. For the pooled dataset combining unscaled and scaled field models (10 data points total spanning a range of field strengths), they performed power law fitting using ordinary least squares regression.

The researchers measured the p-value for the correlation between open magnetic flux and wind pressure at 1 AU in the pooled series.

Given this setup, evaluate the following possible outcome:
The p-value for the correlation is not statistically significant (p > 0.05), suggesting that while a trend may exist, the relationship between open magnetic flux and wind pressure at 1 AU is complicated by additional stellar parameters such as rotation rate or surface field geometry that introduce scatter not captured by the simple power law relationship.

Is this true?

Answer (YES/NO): NO